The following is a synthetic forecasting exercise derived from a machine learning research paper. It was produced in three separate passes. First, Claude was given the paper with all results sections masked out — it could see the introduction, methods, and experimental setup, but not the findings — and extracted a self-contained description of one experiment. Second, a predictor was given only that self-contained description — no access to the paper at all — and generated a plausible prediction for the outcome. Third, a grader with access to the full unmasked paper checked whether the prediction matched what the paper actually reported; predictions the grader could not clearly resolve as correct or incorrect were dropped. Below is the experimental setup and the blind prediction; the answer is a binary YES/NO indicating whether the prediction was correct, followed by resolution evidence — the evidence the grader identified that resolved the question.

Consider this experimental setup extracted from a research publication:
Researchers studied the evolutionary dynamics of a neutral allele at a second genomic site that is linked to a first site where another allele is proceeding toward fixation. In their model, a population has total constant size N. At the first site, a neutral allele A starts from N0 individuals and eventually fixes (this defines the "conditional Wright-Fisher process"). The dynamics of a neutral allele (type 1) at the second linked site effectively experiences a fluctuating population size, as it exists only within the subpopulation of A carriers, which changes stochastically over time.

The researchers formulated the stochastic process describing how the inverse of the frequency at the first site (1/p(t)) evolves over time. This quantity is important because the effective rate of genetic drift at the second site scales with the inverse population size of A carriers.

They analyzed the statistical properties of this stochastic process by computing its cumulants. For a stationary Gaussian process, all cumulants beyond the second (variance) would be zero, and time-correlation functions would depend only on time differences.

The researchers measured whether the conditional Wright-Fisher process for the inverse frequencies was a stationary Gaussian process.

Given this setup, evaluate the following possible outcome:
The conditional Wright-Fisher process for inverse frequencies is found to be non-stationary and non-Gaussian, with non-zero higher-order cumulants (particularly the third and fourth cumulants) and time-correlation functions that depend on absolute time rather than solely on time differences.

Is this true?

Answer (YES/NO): YES